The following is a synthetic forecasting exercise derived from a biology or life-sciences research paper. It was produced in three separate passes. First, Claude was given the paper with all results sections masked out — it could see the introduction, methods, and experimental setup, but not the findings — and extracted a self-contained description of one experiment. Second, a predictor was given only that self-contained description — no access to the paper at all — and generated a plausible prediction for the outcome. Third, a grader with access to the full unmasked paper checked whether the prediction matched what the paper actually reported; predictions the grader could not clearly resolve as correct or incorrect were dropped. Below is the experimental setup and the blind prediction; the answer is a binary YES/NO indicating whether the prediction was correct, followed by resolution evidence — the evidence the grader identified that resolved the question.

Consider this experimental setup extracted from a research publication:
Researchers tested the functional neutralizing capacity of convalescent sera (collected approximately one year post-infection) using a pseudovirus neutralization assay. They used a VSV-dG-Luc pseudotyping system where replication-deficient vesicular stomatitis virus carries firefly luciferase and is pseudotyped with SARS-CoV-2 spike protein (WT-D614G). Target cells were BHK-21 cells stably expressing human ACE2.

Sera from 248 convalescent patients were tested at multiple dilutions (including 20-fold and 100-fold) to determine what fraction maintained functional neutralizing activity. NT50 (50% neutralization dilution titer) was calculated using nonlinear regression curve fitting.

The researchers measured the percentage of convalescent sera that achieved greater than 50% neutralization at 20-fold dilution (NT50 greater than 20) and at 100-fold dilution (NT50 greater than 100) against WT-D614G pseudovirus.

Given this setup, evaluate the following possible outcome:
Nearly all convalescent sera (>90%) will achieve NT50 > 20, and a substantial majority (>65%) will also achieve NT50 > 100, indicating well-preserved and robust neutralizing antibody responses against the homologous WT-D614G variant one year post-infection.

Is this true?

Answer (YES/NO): YES